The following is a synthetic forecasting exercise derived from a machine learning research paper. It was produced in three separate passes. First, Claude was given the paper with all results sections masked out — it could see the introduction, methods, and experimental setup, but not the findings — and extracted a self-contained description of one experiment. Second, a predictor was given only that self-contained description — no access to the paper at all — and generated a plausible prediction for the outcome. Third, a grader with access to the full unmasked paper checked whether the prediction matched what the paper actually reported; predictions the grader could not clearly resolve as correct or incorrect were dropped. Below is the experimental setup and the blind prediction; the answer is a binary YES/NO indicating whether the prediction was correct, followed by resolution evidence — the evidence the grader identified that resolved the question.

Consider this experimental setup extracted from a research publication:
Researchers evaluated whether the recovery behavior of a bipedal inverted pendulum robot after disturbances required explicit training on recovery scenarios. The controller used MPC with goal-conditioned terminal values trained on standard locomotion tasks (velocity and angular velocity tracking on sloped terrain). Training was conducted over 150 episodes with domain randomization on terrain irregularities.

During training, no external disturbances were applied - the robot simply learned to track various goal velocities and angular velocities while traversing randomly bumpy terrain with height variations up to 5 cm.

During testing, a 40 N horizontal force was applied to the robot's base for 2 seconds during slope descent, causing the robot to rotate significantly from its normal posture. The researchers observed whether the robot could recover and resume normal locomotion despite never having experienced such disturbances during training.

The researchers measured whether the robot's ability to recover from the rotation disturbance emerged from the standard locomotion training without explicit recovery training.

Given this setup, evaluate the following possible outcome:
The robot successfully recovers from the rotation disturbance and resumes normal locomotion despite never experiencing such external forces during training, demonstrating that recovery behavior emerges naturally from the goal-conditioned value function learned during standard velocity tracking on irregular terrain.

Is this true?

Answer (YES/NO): YES